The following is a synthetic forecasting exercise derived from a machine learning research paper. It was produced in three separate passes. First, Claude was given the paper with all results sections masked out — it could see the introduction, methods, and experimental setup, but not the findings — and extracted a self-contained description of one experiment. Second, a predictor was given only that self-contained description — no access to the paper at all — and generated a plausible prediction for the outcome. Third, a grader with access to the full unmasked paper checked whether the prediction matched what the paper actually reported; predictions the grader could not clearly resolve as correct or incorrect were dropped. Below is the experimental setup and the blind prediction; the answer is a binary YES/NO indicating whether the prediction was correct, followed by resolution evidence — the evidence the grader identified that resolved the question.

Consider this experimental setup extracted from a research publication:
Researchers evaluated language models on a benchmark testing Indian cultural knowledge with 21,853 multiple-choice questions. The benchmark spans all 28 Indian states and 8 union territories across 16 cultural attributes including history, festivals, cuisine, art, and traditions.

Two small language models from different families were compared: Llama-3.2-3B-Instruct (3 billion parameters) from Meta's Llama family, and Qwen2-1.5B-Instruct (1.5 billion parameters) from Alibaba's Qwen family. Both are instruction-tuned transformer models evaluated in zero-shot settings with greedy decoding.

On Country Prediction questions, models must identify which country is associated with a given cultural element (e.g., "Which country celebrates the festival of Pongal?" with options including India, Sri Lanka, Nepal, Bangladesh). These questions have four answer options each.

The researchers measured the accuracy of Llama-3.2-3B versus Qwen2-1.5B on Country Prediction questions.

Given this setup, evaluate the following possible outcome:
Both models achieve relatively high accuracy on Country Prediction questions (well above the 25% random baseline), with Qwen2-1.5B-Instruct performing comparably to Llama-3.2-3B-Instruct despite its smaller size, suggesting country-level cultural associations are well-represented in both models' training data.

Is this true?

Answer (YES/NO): NO